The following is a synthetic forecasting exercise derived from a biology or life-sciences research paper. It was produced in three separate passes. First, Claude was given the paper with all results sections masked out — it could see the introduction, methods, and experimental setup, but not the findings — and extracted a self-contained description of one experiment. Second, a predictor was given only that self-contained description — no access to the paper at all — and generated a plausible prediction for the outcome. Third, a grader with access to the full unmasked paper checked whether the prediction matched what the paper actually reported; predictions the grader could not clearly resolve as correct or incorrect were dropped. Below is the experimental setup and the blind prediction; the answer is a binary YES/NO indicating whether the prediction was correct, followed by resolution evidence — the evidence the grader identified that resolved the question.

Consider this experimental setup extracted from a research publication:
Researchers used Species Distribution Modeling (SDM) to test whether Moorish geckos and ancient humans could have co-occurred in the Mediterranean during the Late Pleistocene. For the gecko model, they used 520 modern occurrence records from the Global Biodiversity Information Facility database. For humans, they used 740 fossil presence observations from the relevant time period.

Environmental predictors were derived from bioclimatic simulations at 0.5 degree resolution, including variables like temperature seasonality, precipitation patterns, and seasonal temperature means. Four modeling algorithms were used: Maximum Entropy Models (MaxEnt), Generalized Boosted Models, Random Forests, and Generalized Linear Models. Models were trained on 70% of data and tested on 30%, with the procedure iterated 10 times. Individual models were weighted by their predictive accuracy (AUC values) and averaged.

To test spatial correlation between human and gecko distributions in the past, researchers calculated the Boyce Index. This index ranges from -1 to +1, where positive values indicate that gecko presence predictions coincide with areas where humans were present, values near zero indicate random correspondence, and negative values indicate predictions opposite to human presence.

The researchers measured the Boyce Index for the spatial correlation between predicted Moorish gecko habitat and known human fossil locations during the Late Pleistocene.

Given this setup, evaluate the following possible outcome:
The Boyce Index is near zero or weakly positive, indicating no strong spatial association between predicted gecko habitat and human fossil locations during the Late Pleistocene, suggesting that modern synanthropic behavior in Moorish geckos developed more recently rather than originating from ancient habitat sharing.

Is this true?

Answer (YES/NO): NO